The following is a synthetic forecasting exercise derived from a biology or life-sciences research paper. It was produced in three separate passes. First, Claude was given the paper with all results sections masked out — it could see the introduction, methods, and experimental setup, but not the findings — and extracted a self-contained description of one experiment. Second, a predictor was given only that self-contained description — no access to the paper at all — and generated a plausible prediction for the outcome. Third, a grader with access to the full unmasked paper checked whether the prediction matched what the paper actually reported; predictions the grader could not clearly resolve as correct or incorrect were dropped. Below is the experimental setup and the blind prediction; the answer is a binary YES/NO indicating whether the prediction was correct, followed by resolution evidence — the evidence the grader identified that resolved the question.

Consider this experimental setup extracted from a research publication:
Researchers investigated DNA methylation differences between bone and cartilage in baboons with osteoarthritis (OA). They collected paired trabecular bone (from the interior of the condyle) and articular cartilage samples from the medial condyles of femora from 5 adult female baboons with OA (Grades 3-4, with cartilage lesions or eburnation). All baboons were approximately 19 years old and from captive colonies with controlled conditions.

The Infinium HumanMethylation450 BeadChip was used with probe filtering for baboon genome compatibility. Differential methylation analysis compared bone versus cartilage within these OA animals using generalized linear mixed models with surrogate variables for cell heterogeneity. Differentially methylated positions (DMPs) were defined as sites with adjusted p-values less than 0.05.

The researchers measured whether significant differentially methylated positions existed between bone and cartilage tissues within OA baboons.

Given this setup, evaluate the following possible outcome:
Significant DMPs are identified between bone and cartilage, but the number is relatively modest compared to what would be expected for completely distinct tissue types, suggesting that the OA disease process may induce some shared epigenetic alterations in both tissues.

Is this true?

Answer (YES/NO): NO